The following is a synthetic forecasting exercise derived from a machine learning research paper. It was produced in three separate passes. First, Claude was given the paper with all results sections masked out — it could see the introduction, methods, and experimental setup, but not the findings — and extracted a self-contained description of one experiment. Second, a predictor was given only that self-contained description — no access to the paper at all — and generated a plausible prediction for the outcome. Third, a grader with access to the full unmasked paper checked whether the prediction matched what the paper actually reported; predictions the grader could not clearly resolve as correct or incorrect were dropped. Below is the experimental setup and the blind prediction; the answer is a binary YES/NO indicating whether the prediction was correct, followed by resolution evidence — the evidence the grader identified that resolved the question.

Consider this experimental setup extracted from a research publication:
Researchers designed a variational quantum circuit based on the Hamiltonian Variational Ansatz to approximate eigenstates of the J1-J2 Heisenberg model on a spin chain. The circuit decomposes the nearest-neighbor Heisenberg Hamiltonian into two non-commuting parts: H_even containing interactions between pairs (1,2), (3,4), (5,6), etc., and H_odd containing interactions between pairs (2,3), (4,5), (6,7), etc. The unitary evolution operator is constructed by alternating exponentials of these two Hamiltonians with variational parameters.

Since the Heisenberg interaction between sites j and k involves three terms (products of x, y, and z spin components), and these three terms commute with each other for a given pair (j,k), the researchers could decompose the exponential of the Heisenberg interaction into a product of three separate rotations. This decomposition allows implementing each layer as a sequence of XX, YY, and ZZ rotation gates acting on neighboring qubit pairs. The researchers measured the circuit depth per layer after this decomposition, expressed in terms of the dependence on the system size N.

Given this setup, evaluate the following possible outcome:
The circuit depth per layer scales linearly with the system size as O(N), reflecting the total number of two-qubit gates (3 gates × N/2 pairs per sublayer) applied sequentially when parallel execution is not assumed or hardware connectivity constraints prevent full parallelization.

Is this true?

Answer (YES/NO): NO